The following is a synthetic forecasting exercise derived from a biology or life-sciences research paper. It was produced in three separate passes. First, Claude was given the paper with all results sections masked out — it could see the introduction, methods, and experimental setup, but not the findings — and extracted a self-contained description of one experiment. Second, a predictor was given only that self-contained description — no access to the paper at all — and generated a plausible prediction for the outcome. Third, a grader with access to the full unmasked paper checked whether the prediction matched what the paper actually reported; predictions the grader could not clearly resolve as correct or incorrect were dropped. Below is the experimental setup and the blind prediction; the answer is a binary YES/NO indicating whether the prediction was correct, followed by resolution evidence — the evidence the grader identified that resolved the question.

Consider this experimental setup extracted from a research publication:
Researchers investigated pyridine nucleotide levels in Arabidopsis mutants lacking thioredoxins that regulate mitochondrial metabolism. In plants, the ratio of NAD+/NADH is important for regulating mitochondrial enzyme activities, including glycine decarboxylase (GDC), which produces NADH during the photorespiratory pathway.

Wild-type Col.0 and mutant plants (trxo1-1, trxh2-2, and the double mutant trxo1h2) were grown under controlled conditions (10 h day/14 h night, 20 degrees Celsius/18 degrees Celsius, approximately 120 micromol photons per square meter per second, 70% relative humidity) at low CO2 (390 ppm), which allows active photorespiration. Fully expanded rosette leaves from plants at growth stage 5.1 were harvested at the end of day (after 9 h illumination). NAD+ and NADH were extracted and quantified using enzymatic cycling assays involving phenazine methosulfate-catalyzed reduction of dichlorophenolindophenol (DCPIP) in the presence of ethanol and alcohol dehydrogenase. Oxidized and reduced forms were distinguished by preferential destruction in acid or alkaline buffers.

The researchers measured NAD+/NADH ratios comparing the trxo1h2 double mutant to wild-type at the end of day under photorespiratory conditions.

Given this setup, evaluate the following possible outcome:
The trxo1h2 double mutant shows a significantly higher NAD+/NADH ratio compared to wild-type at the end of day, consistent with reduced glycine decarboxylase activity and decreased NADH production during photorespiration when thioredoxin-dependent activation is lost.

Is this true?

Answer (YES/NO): NO